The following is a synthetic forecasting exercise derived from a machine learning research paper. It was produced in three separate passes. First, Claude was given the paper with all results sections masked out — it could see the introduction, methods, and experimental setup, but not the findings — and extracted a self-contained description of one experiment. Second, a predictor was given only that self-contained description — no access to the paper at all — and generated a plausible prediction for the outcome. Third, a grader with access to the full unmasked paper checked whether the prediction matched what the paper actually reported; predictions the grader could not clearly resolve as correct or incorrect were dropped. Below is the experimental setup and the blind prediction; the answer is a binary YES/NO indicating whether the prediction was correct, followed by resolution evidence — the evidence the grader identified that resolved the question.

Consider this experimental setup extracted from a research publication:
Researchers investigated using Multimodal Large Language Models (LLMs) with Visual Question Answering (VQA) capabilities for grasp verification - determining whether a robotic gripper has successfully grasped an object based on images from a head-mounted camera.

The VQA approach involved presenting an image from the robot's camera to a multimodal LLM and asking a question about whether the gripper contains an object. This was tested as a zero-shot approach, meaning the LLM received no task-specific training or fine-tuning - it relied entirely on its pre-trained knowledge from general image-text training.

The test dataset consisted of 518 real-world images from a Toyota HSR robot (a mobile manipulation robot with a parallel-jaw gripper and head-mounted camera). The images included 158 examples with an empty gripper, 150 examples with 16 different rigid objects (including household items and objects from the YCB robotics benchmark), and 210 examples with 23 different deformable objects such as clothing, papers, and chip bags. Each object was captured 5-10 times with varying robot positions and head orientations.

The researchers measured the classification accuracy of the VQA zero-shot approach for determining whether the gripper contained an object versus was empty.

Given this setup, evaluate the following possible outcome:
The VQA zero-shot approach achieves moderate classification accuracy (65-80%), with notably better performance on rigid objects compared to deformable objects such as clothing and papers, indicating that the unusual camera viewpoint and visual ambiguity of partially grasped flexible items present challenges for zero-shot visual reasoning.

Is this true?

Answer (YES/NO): NO